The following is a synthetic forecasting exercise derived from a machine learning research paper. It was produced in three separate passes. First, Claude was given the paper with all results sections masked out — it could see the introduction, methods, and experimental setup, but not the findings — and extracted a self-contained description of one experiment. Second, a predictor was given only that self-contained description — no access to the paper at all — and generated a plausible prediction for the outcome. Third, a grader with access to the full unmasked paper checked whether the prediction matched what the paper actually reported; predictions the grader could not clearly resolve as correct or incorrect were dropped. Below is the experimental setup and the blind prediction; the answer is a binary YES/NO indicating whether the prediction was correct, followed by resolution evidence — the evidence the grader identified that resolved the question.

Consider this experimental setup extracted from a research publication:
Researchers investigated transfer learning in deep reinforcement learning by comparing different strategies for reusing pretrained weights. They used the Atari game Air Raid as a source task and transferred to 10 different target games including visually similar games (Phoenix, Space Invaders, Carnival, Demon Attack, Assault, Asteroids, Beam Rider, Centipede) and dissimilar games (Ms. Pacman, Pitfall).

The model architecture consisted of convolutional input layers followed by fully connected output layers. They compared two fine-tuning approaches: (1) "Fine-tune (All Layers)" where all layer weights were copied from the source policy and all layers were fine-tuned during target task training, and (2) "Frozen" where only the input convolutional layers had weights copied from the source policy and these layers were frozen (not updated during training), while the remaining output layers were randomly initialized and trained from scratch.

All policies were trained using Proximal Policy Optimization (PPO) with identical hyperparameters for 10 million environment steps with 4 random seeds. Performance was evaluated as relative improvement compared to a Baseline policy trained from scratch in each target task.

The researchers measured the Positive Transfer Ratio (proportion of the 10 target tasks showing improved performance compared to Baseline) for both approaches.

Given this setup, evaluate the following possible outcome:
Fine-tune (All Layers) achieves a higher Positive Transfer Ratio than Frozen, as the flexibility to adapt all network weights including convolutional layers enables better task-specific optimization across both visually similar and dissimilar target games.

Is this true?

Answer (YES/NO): YES